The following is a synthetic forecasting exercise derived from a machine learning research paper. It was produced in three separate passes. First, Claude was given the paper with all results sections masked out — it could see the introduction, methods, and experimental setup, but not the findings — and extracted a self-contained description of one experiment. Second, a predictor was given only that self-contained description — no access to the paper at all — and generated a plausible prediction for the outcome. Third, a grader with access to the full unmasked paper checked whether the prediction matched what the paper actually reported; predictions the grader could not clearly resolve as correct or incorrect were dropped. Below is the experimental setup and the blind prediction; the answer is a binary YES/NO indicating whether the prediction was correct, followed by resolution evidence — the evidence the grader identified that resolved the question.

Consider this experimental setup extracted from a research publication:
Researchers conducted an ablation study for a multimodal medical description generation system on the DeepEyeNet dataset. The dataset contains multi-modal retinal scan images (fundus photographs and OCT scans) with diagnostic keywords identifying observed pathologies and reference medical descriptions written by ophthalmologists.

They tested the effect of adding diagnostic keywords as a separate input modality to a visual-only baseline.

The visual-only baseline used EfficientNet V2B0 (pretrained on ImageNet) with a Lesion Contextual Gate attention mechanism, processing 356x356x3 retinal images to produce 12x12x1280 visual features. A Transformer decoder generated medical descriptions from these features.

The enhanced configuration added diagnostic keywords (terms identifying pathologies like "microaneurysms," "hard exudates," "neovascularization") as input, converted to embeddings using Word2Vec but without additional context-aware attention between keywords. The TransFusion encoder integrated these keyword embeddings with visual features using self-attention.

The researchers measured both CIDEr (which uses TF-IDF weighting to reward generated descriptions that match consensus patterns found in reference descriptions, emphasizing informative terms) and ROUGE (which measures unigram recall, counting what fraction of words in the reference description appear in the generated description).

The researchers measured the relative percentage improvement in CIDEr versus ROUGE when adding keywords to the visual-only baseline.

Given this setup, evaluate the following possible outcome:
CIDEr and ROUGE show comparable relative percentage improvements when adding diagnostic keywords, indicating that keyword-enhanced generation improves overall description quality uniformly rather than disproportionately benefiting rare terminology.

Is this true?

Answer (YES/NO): NO